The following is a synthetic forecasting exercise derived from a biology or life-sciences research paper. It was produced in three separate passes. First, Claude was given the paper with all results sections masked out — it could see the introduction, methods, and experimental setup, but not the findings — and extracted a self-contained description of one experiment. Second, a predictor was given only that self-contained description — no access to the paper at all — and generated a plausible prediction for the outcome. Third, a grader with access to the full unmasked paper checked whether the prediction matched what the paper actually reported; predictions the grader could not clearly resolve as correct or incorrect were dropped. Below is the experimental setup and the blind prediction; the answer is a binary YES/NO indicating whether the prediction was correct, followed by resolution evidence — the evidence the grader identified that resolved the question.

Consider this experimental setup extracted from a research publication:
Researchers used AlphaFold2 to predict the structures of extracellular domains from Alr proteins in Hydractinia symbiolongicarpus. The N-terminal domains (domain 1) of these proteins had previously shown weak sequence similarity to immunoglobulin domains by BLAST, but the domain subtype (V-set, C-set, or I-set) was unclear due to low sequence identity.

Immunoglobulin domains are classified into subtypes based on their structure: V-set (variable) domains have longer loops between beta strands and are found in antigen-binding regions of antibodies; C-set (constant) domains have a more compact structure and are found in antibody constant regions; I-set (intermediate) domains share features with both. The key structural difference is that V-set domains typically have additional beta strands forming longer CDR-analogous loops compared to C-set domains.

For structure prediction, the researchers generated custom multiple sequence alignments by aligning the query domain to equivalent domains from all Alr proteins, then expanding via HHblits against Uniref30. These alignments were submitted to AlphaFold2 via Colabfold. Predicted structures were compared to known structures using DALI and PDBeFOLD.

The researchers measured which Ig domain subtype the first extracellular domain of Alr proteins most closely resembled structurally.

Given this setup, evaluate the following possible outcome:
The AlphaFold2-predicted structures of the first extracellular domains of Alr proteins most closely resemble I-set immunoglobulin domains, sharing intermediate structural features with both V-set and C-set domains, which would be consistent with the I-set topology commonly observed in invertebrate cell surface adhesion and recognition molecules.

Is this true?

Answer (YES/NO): NO